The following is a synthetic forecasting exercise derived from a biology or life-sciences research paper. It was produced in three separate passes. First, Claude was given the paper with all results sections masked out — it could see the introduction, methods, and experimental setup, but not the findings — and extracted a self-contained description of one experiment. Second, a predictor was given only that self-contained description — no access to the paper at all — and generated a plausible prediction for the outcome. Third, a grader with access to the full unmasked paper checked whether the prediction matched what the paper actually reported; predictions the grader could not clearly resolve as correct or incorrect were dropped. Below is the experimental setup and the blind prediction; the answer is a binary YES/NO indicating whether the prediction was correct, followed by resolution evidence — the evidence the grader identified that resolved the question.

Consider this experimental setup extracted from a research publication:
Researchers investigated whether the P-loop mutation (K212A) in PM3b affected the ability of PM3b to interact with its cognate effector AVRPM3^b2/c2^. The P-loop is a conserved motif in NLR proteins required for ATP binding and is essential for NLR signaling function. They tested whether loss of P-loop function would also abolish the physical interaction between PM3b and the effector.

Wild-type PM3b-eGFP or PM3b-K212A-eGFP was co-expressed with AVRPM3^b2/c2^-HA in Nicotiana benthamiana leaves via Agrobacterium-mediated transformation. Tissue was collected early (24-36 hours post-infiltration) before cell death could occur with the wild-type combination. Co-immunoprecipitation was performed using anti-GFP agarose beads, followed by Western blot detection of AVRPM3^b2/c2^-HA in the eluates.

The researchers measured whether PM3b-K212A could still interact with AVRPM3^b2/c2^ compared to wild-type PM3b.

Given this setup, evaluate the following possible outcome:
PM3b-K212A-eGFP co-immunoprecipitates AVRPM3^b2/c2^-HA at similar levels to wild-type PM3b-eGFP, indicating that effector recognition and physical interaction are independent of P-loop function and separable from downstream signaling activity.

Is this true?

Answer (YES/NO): NO